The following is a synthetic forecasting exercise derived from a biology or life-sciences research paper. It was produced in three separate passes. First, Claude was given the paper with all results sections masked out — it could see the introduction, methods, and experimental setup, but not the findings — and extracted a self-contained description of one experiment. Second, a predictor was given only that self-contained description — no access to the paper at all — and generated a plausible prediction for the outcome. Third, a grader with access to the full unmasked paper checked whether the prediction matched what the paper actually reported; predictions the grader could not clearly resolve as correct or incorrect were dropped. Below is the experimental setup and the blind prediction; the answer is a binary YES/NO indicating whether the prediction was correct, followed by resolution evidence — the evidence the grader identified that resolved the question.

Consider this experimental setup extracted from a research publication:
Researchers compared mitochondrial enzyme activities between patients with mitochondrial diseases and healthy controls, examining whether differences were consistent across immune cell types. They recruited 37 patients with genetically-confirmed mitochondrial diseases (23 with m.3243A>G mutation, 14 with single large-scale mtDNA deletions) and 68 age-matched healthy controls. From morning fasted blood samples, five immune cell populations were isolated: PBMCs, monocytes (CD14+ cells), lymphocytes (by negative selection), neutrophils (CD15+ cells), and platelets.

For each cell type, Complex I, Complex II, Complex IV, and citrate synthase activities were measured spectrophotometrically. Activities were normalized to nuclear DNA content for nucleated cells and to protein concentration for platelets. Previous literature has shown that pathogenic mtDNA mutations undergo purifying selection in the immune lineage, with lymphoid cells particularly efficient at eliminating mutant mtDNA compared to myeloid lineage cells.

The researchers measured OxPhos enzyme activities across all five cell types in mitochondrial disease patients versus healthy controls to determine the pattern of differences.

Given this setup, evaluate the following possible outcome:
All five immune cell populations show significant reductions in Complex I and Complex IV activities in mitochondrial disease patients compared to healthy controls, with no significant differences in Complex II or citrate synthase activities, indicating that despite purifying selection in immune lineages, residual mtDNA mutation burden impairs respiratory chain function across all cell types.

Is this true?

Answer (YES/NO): NO